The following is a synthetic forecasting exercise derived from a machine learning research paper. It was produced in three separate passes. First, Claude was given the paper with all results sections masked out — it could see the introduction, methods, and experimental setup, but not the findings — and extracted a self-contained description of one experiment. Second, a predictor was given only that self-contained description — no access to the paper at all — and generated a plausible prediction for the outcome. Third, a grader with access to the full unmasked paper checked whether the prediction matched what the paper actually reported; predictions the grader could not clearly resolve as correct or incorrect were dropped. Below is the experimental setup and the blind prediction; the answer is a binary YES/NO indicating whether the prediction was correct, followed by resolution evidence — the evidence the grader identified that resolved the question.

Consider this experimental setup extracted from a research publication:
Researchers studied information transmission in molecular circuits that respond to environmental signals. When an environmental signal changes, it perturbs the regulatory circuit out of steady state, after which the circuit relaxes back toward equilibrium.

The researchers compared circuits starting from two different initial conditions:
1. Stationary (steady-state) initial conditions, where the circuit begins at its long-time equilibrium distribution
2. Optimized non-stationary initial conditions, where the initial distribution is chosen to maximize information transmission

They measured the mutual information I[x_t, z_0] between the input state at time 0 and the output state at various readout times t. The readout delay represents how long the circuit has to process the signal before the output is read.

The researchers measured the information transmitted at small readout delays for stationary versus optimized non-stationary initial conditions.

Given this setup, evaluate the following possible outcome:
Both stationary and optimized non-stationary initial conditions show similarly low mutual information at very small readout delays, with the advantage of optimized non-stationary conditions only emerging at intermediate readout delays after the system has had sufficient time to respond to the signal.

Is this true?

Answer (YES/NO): NO